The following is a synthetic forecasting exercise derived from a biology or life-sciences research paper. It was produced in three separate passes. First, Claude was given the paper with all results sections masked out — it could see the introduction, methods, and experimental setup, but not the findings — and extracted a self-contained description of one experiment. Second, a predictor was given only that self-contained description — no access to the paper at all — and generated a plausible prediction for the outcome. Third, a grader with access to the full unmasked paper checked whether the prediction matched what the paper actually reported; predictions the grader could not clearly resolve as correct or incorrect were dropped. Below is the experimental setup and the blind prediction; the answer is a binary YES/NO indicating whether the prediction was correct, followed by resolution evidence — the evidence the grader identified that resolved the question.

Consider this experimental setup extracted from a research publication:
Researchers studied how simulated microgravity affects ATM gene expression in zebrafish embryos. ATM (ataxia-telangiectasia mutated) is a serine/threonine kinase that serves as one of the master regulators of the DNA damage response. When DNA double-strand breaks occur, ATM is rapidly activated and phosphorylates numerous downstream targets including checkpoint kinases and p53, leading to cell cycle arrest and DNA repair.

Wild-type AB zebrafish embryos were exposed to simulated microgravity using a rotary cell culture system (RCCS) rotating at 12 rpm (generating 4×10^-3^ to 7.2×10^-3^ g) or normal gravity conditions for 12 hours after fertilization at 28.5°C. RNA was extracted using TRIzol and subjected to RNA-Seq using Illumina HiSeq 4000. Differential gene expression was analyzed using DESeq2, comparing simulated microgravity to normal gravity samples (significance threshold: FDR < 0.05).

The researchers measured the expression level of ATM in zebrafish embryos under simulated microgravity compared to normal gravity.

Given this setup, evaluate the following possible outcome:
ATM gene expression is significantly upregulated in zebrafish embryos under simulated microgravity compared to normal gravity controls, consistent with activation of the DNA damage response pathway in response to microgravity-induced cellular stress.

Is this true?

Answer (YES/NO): NO